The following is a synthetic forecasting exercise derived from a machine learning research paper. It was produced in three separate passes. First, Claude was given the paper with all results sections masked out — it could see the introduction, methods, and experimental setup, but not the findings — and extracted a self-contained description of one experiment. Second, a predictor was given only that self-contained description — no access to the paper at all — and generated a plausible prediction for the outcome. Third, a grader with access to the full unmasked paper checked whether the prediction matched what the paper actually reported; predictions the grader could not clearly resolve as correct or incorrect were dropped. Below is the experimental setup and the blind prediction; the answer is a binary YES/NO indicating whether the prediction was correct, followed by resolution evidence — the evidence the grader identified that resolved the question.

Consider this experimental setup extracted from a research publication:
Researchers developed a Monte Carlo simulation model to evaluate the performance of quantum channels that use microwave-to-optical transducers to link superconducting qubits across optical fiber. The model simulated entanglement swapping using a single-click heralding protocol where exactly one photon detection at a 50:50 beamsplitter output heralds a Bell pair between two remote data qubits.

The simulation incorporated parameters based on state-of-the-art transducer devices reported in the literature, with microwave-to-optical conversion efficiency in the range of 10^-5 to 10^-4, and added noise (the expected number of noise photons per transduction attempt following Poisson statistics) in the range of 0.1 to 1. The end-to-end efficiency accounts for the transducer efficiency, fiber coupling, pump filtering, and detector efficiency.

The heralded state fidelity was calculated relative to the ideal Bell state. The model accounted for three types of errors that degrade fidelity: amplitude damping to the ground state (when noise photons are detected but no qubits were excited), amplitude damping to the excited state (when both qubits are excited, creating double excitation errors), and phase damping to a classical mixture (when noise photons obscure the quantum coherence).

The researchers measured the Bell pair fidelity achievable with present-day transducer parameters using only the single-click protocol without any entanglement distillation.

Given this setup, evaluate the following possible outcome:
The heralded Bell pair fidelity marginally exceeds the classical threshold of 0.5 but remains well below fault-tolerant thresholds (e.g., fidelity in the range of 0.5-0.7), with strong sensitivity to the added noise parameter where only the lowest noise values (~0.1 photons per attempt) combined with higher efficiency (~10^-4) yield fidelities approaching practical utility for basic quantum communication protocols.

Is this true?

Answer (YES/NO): NO